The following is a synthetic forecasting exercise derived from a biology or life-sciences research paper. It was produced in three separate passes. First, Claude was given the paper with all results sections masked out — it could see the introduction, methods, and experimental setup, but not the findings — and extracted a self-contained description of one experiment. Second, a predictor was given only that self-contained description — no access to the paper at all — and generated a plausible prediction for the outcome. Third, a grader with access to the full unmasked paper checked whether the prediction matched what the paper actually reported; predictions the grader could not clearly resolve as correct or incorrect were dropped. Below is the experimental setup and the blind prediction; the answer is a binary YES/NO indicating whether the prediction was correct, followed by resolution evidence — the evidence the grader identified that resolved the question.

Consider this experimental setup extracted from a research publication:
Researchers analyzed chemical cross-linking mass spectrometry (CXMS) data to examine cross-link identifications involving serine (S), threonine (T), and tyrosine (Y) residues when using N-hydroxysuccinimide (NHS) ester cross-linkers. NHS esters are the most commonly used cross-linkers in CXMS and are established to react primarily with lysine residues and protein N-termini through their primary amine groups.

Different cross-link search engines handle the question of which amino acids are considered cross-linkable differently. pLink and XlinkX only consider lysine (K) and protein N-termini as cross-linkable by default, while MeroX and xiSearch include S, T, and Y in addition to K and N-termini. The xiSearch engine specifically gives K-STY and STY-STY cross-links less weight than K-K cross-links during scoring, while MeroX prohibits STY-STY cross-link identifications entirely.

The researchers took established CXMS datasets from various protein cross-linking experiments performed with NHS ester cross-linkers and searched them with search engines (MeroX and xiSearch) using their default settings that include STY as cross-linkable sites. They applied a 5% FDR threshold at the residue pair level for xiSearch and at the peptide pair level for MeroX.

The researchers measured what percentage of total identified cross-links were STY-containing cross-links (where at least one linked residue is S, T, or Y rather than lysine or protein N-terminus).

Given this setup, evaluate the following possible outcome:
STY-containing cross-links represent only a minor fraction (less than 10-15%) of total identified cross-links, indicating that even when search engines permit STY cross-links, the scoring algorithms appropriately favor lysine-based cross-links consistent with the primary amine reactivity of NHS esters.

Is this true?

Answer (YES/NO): YES